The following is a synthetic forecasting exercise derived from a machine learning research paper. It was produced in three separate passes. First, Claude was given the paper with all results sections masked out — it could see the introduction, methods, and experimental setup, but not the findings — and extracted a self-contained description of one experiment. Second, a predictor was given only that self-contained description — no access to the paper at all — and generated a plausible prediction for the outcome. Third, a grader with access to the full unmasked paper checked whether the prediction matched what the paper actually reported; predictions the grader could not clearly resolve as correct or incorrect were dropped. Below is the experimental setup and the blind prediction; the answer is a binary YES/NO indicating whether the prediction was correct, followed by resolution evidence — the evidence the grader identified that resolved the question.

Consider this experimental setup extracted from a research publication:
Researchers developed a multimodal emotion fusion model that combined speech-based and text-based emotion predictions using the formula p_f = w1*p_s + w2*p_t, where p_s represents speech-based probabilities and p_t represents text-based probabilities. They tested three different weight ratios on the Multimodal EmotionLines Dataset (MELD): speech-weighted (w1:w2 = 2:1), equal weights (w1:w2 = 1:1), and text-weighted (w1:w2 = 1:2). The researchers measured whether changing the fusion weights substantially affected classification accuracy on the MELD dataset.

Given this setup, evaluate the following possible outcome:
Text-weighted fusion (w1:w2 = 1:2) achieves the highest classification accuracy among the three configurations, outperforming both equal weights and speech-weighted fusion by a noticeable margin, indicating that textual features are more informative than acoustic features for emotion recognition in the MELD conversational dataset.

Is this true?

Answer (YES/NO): NO